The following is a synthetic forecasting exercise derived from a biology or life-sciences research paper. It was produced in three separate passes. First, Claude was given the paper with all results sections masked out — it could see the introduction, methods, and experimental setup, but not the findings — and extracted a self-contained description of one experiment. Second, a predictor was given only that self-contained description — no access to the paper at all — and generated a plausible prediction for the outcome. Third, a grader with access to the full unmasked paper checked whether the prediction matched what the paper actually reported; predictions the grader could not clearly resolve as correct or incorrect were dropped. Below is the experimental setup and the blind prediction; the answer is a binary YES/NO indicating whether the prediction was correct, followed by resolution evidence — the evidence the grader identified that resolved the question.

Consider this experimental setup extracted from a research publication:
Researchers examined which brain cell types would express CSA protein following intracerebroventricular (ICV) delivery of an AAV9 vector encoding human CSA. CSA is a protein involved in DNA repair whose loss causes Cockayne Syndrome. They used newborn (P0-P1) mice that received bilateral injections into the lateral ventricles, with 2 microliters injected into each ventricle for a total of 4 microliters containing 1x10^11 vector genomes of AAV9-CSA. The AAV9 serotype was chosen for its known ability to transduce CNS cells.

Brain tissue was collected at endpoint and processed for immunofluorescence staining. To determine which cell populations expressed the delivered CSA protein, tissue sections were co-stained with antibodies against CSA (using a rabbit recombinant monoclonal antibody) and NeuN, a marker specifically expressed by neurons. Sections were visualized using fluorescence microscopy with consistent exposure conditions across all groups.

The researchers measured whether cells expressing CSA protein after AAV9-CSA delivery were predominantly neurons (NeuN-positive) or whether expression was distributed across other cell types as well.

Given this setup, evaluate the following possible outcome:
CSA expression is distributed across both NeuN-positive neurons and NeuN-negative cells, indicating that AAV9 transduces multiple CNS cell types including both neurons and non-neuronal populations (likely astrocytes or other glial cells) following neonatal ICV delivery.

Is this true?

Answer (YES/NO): NO